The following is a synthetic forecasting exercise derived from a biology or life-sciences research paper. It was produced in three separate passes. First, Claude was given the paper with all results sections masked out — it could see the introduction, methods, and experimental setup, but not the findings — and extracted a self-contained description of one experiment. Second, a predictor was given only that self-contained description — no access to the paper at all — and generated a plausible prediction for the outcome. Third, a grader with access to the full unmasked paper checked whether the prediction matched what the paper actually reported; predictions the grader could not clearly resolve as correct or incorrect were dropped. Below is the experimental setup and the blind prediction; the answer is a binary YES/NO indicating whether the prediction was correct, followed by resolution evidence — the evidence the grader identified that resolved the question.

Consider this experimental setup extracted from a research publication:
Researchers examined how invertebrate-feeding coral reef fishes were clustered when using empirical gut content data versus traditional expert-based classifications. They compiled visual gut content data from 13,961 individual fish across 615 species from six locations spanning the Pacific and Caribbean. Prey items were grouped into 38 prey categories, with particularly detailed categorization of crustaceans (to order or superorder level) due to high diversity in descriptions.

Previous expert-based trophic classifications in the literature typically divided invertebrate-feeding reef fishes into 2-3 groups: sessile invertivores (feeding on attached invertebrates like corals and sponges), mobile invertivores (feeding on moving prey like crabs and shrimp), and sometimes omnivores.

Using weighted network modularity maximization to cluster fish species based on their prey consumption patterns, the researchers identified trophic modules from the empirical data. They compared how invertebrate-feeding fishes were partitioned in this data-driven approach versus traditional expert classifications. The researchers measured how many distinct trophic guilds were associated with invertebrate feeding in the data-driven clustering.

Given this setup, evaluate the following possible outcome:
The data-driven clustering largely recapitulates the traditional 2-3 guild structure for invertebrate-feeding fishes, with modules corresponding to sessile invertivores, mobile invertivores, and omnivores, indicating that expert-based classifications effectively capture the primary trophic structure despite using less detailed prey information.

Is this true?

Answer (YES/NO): NO